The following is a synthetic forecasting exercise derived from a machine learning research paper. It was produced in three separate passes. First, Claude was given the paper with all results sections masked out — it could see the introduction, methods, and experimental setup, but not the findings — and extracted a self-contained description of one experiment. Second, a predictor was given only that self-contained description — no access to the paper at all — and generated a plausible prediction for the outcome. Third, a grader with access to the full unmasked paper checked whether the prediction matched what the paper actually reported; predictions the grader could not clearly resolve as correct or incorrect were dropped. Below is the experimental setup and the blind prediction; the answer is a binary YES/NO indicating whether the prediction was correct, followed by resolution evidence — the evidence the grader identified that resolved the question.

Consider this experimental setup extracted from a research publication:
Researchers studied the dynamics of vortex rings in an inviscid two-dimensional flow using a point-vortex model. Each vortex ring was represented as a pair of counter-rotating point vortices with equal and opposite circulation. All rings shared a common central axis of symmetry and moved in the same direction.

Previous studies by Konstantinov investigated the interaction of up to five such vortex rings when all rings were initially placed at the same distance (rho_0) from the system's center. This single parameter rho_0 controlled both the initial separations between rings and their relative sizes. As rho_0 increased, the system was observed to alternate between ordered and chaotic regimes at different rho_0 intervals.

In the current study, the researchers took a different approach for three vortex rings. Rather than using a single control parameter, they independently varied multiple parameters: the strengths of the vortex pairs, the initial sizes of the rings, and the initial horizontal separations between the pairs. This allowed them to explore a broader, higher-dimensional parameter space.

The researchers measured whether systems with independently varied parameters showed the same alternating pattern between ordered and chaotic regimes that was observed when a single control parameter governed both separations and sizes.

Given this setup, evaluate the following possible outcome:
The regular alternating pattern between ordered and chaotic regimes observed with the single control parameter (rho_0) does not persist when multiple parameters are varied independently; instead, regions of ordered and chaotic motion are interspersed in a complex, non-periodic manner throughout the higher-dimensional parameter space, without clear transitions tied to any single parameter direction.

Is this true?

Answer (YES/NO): YES